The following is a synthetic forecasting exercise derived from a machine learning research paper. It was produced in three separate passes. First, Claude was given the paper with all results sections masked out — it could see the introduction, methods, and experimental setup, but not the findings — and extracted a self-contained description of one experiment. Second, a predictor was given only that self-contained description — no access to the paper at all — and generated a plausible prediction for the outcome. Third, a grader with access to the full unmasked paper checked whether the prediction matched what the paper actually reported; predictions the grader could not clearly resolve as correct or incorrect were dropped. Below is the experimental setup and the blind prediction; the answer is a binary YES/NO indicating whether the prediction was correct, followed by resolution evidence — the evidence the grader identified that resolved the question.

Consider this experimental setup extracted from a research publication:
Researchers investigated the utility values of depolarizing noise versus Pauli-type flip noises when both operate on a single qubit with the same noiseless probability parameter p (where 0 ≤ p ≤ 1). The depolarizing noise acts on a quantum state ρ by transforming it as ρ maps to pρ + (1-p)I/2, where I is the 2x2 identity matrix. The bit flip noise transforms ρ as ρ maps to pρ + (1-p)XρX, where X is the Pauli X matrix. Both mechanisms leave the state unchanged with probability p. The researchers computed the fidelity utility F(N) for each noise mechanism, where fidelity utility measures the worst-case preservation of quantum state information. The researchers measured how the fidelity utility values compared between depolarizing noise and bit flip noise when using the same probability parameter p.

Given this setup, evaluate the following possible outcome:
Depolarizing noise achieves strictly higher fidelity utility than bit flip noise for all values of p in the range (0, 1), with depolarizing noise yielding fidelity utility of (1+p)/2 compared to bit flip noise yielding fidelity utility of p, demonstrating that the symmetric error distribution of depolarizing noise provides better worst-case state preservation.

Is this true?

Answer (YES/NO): YES